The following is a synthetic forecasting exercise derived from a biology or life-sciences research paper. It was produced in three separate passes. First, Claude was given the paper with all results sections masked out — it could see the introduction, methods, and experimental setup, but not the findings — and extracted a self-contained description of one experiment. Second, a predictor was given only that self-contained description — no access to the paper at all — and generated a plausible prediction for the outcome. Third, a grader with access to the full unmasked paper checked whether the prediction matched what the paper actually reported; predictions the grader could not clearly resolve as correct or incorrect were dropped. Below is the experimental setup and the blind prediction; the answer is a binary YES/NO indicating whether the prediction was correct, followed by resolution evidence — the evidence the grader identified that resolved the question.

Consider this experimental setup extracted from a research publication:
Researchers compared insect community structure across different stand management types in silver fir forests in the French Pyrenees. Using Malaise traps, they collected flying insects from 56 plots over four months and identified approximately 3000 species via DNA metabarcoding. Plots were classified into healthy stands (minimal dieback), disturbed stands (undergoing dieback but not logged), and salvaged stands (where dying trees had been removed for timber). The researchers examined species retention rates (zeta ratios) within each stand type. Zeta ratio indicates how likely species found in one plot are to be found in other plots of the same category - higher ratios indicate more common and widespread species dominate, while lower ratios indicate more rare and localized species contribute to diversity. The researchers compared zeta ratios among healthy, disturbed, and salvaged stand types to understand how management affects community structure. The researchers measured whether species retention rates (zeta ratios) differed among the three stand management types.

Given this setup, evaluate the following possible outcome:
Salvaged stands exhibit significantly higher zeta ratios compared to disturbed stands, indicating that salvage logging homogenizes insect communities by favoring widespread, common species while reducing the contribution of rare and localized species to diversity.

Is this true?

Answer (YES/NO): NO